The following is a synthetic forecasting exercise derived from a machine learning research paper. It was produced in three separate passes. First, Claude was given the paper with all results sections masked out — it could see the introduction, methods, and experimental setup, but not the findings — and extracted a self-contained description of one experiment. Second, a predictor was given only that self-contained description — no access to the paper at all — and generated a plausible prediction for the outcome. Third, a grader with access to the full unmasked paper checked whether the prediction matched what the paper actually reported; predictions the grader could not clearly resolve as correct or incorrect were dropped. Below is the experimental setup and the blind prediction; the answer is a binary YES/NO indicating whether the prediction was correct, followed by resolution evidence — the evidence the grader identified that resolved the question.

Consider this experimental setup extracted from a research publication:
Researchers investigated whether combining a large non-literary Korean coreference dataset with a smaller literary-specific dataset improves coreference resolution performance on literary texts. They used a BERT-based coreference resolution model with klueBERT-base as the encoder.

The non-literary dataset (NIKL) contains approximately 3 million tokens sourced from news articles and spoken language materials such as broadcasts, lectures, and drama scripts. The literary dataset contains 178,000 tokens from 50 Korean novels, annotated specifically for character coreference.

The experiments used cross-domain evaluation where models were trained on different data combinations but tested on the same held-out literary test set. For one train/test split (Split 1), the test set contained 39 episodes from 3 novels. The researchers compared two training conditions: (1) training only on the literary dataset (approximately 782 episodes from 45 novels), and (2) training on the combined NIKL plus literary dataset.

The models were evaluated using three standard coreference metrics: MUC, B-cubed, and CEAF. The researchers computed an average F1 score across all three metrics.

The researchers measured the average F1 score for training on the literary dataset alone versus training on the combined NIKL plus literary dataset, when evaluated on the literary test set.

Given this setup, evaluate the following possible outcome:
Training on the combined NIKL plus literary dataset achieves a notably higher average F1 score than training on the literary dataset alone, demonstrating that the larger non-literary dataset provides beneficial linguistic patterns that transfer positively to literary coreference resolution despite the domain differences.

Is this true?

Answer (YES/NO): NO